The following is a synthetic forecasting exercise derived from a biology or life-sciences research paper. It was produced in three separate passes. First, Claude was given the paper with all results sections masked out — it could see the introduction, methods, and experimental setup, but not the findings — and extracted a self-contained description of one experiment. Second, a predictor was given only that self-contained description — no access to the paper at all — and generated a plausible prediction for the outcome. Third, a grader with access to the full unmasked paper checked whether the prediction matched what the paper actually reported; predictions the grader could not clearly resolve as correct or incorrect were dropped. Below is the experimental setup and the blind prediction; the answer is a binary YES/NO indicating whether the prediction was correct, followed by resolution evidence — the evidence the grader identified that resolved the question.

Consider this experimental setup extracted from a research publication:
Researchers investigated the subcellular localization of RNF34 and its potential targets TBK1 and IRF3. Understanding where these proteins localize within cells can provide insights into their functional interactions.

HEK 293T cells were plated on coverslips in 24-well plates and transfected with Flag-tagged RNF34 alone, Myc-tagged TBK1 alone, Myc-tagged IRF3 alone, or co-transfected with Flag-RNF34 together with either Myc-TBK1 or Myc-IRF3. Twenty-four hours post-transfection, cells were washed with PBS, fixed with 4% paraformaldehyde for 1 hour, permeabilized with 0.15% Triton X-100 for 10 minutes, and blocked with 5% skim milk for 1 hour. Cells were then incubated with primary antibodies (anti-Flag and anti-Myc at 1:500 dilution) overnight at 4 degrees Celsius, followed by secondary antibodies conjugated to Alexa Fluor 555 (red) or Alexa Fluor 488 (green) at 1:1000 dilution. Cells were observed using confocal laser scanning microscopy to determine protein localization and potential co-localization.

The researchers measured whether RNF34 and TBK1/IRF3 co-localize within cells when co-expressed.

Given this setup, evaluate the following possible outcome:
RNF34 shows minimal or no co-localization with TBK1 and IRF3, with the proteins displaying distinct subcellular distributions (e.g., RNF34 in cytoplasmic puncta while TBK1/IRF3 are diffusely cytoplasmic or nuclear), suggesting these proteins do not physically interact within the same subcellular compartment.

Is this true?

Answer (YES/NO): NO